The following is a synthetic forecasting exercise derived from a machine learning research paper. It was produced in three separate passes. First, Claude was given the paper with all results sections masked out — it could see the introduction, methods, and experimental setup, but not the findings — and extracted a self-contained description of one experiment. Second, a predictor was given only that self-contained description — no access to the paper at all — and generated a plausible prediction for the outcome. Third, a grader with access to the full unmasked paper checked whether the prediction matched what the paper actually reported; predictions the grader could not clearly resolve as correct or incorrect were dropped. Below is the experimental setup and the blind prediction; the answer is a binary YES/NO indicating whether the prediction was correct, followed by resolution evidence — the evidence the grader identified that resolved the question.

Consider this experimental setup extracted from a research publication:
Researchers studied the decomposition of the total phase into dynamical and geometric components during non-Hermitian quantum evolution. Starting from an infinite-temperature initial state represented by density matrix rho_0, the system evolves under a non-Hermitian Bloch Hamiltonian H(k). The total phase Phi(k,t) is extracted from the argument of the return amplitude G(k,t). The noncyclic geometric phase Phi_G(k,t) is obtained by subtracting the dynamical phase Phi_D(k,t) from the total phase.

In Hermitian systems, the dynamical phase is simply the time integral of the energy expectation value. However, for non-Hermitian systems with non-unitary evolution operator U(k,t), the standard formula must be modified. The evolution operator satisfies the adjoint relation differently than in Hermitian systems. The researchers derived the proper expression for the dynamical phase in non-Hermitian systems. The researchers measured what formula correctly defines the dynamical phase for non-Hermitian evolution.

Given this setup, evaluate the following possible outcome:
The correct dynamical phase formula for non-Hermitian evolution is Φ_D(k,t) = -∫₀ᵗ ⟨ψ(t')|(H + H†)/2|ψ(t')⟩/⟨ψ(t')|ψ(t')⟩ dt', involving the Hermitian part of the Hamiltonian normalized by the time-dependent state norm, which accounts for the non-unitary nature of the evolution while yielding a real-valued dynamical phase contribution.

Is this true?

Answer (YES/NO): NO